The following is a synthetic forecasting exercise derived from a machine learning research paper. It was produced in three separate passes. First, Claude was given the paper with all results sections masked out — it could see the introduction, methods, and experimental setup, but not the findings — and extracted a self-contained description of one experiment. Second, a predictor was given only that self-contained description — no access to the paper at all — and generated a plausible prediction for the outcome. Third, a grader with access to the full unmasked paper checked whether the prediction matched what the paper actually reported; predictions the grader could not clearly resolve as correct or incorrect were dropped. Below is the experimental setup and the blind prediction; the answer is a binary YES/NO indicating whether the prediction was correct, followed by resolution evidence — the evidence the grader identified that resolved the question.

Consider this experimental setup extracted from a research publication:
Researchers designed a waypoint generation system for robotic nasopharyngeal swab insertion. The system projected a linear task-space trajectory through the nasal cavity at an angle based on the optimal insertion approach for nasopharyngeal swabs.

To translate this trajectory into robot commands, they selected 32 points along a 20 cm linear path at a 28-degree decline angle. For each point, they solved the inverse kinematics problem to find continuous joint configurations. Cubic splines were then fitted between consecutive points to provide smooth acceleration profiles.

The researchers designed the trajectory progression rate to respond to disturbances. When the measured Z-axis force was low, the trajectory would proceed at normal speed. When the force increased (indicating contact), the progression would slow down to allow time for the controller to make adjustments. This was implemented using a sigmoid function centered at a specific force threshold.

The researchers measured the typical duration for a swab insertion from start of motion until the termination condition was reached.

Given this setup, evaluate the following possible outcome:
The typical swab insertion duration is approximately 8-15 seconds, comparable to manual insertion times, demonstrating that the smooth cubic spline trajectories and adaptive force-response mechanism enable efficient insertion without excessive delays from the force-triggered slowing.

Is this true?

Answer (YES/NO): NO